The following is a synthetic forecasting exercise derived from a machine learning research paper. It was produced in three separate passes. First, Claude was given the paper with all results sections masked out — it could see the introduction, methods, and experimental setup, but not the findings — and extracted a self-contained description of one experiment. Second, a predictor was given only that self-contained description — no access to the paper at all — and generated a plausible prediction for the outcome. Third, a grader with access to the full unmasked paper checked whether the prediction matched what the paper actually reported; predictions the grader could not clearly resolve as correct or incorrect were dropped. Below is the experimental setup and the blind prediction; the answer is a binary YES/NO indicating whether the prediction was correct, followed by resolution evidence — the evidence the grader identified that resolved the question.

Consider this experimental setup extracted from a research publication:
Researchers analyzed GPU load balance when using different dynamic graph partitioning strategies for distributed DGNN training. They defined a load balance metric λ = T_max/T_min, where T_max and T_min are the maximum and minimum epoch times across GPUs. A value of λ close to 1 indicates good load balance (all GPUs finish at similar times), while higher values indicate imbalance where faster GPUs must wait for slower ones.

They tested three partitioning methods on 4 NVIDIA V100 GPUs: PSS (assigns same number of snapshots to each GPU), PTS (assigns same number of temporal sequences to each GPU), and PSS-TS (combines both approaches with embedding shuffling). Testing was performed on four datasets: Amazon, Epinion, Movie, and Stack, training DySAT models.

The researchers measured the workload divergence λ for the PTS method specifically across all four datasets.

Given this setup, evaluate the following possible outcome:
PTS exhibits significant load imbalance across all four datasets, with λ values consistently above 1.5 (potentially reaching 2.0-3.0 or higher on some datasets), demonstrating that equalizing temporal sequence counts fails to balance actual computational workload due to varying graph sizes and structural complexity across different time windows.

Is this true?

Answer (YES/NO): NO